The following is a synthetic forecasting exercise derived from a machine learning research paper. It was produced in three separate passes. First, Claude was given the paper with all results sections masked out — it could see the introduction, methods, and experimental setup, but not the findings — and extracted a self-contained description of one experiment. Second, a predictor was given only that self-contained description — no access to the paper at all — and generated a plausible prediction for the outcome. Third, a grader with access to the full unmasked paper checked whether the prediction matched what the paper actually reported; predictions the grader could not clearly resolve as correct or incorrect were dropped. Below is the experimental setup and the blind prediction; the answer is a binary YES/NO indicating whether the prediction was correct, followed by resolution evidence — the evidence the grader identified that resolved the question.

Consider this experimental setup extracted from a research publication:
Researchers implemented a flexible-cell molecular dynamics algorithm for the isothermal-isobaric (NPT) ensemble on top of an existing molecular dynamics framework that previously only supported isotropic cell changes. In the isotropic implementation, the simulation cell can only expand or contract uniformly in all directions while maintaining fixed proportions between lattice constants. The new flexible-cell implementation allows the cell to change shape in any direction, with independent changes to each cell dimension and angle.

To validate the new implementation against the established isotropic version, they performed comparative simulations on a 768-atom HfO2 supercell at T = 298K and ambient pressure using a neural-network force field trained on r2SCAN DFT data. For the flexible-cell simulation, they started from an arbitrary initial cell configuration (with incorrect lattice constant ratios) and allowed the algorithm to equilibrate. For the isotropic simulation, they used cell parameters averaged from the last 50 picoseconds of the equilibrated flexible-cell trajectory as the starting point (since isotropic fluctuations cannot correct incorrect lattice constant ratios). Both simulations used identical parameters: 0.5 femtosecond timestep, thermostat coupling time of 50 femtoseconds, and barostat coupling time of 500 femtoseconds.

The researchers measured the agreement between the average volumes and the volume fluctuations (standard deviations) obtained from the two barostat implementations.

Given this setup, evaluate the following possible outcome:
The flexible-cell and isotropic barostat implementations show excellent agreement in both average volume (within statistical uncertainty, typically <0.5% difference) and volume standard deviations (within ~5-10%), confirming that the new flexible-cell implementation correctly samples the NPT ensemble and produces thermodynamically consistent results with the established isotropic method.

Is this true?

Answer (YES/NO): NO